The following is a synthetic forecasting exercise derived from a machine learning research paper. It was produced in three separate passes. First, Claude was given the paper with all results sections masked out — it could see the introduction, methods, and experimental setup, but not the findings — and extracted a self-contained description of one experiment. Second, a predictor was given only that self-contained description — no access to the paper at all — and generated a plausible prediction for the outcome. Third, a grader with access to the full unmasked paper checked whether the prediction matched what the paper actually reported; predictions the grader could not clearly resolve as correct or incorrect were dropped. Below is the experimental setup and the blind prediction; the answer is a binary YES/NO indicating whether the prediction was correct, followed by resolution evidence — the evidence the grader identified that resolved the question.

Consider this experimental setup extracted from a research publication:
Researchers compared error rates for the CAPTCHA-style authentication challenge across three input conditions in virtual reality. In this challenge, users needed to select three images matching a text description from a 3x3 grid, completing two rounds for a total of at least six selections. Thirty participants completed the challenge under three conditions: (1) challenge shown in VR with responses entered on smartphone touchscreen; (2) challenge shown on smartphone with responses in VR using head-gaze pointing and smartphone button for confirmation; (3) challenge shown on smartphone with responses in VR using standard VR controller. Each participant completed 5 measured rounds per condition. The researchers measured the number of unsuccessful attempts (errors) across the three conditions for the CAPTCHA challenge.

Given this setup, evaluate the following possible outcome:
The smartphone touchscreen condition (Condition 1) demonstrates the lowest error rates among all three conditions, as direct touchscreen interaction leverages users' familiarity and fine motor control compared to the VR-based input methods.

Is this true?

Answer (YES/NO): NO